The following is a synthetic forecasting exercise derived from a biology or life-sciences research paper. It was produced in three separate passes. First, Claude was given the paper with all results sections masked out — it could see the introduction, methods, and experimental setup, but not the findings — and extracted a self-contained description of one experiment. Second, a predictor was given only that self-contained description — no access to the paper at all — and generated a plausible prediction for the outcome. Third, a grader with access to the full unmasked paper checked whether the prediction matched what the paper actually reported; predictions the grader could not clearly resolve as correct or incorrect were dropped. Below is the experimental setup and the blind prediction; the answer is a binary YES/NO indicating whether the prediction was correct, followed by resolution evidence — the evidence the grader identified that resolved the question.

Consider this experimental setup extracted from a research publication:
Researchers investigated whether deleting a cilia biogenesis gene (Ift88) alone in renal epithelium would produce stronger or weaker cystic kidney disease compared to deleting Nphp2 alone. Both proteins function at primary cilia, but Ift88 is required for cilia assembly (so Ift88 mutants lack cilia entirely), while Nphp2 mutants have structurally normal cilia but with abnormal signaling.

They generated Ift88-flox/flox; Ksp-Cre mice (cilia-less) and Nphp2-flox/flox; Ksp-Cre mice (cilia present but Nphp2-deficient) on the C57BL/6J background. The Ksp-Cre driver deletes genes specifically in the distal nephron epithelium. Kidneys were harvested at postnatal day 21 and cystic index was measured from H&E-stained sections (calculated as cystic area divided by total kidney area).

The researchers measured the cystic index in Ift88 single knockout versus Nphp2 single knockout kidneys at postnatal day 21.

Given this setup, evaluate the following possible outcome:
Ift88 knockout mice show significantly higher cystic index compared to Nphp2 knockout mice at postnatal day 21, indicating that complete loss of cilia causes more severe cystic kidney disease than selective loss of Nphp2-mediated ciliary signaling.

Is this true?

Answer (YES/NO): NO